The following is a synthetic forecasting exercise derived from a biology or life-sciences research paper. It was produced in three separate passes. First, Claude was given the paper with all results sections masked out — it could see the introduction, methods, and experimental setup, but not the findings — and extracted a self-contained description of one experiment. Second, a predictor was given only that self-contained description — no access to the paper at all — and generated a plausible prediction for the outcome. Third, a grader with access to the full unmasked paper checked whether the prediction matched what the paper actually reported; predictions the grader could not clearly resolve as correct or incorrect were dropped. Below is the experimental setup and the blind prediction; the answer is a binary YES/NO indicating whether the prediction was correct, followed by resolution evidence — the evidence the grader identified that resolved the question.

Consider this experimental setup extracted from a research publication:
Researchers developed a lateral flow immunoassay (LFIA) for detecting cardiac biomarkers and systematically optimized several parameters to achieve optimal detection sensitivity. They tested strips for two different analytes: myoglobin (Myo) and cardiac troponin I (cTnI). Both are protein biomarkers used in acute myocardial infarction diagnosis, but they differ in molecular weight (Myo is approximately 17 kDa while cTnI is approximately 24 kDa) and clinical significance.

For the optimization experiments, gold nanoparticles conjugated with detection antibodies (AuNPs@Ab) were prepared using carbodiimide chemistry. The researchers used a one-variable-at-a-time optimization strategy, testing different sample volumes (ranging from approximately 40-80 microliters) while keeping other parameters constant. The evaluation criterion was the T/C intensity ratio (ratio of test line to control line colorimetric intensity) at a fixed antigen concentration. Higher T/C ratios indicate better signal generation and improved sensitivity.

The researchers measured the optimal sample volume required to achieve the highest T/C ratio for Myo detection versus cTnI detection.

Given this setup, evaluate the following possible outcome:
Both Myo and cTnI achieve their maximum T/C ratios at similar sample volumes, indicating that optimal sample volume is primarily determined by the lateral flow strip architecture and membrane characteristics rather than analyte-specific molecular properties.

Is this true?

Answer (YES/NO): NO